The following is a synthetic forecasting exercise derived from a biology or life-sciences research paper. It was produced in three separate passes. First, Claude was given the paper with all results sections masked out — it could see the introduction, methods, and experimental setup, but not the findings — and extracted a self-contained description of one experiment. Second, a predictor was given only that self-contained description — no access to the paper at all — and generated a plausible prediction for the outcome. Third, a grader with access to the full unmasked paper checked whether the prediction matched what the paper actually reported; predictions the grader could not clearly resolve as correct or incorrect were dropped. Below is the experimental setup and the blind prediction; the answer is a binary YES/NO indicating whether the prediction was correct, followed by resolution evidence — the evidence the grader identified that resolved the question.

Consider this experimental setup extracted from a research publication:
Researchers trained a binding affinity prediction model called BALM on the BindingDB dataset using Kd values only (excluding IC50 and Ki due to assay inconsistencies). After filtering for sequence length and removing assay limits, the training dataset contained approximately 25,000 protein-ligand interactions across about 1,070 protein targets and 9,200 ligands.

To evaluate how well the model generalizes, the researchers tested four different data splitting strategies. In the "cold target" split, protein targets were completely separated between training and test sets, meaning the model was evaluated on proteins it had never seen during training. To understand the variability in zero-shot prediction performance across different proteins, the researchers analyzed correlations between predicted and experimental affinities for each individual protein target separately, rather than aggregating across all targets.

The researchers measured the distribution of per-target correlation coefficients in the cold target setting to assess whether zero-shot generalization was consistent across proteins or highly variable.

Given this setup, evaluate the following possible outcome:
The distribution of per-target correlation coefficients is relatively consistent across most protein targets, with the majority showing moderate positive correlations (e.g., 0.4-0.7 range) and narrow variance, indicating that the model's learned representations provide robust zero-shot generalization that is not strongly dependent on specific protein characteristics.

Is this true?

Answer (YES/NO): NO